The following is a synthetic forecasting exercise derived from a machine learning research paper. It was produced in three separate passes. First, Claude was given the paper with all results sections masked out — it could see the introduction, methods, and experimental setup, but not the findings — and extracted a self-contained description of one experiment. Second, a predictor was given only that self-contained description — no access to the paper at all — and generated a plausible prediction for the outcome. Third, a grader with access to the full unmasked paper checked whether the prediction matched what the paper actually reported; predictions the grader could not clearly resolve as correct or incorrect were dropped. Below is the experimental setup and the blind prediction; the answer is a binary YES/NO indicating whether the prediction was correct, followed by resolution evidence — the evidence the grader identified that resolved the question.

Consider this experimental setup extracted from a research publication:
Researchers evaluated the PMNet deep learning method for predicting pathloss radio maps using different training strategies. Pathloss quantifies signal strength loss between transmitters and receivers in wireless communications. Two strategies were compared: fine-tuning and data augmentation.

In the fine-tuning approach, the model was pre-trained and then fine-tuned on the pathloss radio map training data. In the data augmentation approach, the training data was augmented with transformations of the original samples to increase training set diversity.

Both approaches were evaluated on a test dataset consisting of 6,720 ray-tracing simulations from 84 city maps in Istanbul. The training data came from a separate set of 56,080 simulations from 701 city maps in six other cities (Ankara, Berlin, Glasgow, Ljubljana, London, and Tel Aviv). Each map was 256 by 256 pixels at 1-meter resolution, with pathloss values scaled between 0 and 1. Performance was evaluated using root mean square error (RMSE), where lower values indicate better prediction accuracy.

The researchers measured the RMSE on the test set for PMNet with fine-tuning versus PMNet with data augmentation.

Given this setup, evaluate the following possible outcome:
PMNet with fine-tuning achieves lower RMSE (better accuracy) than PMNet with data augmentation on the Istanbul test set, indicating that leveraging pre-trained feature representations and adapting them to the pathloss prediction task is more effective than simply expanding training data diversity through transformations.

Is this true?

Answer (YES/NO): NO